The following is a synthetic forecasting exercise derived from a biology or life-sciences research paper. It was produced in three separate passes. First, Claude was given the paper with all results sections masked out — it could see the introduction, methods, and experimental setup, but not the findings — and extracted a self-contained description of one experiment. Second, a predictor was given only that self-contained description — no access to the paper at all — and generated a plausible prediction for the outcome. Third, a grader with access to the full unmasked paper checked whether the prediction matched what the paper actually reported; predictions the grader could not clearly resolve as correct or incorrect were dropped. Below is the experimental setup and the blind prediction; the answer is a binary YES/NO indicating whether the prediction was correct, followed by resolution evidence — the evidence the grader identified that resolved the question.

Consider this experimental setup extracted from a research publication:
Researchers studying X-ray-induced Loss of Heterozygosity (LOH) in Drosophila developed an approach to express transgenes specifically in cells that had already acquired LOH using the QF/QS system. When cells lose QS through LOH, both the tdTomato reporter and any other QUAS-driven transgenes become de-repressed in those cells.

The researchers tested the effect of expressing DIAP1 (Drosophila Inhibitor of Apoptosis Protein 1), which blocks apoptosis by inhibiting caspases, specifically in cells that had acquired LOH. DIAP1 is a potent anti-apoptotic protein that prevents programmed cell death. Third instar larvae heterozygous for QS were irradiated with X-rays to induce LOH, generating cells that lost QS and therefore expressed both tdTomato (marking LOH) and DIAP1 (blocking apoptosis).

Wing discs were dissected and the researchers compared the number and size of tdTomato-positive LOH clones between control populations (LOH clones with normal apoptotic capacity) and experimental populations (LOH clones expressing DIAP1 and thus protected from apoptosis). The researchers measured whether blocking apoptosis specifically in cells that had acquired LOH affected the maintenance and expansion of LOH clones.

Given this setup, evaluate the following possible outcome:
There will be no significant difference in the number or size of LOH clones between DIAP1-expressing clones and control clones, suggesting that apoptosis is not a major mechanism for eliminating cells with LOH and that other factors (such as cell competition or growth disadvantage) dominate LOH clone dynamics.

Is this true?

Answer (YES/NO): NO